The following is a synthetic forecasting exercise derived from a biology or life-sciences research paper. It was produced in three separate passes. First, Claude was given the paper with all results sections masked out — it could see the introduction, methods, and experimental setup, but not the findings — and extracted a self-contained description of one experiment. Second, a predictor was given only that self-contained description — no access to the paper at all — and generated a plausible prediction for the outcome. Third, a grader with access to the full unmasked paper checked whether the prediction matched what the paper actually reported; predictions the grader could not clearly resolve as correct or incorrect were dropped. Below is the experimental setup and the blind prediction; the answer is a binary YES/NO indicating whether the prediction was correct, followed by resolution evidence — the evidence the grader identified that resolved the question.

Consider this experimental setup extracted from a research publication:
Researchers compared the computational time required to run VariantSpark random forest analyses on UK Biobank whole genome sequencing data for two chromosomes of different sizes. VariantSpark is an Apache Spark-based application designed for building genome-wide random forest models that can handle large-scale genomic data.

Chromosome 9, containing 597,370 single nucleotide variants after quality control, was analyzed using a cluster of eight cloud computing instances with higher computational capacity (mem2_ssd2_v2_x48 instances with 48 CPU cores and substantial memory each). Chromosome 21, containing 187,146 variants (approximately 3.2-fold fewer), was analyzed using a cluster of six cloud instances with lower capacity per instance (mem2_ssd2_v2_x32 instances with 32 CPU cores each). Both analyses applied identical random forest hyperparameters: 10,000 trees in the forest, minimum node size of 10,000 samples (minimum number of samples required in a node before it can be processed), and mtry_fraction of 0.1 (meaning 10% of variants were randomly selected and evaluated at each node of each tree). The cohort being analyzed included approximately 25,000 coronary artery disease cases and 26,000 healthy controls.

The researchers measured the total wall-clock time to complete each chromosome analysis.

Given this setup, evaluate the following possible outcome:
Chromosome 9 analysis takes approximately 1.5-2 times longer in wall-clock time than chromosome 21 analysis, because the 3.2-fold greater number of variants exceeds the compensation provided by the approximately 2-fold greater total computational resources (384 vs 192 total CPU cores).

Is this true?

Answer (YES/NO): YES